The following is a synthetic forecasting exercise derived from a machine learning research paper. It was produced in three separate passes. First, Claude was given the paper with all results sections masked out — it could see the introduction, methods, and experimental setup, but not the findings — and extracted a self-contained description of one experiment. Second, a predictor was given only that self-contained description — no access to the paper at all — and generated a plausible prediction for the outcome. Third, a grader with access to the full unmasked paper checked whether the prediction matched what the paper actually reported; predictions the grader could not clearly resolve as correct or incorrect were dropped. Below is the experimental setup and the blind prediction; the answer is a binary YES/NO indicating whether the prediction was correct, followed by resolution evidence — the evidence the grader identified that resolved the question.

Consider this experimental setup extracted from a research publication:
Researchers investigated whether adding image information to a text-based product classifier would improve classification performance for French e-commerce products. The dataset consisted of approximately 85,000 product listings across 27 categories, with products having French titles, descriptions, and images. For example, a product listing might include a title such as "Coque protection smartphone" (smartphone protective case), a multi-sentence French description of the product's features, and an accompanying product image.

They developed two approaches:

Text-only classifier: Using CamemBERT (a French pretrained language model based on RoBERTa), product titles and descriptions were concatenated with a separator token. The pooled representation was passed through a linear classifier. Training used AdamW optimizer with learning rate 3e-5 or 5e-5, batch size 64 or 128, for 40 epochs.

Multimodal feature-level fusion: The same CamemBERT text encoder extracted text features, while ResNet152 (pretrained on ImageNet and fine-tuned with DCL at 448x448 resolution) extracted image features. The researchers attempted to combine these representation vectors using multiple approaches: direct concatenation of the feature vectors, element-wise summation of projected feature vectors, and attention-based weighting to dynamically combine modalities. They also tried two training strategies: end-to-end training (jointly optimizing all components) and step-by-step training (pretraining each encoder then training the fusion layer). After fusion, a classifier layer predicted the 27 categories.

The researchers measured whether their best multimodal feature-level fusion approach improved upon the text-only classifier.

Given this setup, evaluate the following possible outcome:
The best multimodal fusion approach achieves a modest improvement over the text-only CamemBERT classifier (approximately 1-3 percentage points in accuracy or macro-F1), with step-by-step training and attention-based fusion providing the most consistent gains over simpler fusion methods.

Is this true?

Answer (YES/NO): NO